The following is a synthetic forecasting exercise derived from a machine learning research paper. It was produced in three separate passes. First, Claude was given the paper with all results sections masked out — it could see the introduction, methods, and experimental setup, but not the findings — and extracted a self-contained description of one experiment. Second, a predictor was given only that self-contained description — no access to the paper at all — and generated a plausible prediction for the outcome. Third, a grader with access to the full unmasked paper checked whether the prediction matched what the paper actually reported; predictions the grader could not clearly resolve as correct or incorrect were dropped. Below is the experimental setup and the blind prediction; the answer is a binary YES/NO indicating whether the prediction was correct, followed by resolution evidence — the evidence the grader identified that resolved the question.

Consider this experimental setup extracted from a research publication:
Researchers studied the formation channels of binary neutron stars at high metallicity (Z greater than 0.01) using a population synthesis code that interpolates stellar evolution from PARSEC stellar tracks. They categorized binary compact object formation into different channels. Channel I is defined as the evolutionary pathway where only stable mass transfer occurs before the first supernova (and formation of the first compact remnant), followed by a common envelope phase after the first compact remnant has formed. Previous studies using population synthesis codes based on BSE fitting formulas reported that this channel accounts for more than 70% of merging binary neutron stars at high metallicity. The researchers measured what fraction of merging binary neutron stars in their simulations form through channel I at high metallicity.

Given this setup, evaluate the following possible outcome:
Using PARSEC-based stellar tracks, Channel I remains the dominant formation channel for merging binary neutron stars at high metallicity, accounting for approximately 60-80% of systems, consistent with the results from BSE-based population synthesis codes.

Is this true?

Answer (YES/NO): NO